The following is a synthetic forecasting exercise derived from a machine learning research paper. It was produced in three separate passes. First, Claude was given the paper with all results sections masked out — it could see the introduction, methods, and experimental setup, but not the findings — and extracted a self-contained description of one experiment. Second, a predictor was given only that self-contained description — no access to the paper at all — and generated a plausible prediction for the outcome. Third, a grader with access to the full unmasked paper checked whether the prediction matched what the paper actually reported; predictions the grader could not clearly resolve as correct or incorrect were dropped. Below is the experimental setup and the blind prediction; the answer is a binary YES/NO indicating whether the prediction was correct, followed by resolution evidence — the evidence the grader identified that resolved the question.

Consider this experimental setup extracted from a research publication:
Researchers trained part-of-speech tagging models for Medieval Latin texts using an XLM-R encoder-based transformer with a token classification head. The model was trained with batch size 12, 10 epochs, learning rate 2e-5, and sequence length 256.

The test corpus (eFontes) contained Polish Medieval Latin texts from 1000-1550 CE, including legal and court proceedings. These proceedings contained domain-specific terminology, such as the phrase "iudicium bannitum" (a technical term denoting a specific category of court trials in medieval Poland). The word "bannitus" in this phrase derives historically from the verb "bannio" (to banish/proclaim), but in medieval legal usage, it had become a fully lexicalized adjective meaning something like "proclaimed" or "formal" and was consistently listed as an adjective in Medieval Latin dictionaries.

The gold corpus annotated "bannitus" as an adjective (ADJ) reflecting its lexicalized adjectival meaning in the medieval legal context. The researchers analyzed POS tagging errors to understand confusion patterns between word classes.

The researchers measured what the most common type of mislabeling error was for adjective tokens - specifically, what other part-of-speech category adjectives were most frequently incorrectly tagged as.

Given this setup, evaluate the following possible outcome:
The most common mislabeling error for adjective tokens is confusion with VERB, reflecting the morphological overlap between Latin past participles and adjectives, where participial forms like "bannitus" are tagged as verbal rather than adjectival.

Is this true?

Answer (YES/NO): YES